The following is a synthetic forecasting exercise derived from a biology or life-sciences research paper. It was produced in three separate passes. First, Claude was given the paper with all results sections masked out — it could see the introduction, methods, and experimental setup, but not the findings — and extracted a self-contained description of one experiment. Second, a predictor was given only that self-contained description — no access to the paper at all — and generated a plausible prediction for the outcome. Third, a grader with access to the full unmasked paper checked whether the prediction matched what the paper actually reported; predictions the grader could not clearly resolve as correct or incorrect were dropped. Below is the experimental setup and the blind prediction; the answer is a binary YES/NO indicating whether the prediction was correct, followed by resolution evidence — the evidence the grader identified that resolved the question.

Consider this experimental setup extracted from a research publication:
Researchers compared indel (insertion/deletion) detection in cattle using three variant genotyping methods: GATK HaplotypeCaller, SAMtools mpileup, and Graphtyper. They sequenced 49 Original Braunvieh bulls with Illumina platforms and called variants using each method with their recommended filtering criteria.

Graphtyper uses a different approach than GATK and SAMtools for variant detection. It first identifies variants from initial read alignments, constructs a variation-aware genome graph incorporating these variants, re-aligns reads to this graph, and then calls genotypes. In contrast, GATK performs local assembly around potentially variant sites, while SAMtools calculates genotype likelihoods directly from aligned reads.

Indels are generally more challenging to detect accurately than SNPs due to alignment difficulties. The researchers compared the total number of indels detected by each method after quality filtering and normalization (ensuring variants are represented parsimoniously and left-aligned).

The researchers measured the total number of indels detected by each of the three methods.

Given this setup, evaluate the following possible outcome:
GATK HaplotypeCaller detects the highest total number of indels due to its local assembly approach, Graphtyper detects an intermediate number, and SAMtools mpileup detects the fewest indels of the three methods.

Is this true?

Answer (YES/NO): NO